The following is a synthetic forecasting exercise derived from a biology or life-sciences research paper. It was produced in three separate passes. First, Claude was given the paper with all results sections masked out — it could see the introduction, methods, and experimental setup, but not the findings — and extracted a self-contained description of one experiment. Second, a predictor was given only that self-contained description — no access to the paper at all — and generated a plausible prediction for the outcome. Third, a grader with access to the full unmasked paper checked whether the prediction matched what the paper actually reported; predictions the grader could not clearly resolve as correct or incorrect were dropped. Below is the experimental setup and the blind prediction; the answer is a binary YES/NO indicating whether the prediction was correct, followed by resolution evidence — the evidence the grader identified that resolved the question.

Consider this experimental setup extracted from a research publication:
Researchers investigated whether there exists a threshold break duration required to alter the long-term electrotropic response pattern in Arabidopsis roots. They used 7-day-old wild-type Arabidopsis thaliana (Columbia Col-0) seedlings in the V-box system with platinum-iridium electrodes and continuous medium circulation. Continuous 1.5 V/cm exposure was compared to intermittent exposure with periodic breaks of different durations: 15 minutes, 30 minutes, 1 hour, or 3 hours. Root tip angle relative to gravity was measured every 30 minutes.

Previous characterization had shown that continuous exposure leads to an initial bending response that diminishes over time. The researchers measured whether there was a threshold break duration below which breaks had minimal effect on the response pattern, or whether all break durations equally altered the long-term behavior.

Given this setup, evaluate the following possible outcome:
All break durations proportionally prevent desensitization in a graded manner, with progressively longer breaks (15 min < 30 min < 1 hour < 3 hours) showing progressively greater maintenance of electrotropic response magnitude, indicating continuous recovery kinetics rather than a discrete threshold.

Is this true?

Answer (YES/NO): NO